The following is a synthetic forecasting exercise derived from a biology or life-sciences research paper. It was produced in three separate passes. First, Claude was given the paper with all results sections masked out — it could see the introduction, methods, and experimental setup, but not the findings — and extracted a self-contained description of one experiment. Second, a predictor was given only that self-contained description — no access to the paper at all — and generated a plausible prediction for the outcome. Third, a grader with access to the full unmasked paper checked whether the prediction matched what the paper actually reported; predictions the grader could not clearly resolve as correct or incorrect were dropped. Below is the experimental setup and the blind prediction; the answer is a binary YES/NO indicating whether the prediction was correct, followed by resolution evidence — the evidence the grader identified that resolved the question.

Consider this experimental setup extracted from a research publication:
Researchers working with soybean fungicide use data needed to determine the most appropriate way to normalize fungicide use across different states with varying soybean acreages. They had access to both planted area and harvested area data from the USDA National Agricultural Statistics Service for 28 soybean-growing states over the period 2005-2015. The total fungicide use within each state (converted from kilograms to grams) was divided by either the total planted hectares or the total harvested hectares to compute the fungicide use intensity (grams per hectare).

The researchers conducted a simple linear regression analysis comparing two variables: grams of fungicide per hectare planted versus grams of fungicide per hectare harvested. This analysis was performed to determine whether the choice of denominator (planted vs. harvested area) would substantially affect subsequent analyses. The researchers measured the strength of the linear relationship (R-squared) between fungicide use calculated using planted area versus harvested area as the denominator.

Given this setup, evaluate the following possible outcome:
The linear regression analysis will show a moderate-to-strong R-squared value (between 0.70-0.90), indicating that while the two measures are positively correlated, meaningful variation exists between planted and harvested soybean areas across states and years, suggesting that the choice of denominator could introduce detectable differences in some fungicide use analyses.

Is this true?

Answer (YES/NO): NO